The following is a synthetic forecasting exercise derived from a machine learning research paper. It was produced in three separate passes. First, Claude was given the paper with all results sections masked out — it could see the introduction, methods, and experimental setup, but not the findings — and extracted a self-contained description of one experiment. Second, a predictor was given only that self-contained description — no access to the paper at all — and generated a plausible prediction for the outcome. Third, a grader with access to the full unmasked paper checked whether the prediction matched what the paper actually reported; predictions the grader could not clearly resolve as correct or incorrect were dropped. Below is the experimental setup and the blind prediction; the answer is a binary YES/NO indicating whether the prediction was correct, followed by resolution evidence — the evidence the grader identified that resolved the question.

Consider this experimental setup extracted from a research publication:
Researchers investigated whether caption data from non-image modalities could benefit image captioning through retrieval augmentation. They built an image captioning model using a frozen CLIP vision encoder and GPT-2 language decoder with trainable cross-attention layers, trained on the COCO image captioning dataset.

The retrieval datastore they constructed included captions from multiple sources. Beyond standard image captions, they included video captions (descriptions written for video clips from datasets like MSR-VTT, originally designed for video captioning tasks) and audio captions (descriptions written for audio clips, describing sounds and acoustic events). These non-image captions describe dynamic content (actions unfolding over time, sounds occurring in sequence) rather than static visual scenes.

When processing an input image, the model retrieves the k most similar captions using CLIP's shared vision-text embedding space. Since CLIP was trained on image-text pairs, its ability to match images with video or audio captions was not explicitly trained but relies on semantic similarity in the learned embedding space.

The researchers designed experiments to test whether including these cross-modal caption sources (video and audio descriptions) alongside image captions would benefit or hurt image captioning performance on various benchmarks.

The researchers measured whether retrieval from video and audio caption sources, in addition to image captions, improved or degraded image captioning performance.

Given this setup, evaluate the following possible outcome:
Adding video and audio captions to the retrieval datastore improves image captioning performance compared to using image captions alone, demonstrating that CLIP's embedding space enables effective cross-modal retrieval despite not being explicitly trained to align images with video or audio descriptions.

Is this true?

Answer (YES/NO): YES